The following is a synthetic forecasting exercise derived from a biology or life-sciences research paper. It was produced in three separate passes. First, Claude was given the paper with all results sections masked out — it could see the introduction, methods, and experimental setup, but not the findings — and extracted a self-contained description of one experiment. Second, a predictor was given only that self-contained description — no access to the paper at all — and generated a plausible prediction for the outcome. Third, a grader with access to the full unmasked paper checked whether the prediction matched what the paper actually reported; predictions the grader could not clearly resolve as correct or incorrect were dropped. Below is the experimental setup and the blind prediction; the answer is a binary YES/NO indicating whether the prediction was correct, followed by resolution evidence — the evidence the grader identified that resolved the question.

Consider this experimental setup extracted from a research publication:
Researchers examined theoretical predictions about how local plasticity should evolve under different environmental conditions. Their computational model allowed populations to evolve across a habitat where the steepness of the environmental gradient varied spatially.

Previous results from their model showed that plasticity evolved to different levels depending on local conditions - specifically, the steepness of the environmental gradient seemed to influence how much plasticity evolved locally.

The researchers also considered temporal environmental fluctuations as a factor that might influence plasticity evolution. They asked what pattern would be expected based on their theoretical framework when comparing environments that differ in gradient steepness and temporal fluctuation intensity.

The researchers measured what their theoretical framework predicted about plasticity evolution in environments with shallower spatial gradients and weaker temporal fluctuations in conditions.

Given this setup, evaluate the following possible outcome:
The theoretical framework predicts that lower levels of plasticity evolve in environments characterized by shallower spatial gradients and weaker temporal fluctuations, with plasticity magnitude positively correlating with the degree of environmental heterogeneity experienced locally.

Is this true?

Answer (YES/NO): YES